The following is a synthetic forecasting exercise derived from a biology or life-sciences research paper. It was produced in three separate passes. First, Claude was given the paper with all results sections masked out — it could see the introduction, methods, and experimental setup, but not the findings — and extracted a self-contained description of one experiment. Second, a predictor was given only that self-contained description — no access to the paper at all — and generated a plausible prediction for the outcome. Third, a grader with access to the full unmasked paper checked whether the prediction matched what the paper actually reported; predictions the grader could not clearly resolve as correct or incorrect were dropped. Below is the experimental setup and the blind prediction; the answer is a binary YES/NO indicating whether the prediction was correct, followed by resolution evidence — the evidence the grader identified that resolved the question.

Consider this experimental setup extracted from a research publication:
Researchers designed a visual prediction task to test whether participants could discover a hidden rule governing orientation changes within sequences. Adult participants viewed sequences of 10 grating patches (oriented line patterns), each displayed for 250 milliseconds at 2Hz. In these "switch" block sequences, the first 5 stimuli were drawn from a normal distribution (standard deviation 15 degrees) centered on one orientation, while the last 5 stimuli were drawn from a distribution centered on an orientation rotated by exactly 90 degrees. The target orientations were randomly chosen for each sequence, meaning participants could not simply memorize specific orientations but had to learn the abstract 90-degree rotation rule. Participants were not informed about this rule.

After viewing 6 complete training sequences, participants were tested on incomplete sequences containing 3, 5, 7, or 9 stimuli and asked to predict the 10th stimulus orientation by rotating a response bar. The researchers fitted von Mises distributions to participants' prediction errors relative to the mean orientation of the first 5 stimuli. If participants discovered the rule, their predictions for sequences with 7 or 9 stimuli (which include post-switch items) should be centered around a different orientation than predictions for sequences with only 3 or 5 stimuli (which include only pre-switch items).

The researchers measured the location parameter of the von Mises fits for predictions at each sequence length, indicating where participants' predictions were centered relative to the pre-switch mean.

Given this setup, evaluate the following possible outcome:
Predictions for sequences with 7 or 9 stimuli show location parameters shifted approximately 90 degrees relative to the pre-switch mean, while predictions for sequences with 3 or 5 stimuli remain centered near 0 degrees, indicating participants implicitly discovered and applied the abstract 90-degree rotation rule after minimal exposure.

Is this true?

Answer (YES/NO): NO